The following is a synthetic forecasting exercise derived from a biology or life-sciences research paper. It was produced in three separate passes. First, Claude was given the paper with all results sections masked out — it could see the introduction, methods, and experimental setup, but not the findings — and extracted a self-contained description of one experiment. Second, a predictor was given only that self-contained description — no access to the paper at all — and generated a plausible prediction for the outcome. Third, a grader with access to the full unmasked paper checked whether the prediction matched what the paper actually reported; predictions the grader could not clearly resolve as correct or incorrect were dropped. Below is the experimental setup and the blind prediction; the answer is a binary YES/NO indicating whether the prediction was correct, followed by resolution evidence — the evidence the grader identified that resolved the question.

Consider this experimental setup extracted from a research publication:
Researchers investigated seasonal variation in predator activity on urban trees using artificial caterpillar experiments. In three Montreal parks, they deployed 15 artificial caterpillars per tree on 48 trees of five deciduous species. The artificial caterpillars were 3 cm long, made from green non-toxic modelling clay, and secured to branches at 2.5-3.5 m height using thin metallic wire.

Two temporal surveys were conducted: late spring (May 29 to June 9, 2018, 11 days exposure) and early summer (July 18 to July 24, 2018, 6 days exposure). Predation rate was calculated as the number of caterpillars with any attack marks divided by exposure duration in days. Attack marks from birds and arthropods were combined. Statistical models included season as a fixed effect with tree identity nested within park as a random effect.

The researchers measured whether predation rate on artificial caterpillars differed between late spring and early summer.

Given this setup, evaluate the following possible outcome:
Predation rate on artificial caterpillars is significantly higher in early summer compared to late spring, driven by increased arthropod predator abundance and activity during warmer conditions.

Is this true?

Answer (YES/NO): NO